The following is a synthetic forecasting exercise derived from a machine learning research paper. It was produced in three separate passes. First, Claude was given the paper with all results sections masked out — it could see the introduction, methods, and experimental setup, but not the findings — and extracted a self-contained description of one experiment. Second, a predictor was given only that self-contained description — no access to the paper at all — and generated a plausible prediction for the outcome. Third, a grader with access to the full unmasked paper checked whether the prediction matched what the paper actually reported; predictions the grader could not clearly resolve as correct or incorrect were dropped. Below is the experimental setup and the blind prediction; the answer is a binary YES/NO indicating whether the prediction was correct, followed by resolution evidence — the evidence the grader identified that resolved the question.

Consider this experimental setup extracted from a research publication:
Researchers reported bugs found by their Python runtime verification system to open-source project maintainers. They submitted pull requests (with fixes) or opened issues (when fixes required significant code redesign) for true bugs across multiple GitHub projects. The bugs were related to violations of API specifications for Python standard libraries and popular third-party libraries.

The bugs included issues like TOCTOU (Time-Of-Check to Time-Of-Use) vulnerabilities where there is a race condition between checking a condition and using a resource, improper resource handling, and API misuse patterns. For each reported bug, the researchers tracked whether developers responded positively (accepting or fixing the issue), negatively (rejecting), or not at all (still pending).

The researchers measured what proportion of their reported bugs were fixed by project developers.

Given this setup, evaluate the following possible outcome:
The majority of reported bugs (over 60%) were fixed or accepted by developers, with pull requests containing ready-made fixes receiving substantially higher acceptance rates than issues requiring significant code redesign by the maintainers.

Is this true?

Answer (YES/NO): NO